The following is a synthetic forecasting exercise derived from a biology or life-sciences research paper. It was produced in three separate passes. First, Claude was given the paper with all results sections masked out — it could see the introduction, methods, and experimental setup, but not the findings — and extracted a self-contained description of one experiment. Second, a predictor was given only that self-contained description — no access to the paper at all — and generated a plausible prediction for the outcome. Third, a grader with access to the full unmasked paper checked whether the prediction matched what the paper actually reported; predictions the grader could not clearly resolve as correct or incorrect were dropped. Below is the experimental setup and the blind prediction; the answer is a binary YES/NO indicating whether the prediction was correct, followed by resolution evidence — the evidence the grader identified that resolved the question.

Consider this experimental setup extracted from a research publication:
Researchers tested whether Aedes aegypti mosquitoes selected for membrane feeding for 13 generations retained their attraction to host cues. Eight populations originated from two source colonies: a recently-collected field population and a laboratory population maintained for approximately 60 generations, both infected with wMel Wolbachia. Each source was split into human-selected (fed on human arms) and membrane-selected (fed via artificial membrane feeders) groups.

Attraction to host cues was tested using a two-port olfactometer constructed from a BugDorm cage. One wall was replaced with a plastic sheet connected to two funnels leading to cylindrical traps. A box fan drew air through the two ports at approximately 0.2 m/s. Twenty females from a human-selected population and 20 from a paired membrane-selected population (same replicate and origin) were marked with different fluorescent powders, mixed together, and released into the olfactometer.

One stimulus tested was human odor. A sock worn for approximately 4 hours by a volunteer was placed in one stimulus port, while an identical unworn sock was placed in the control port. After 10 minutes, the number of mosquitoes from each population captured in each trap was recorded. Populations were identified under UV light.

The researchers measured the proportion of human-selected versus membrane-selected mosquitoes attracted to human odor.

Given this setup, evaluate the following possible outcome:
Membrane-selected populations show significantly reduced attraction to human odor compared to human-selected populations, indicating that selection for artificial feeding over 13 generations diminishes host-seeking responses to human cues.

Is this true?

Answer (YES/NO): NO